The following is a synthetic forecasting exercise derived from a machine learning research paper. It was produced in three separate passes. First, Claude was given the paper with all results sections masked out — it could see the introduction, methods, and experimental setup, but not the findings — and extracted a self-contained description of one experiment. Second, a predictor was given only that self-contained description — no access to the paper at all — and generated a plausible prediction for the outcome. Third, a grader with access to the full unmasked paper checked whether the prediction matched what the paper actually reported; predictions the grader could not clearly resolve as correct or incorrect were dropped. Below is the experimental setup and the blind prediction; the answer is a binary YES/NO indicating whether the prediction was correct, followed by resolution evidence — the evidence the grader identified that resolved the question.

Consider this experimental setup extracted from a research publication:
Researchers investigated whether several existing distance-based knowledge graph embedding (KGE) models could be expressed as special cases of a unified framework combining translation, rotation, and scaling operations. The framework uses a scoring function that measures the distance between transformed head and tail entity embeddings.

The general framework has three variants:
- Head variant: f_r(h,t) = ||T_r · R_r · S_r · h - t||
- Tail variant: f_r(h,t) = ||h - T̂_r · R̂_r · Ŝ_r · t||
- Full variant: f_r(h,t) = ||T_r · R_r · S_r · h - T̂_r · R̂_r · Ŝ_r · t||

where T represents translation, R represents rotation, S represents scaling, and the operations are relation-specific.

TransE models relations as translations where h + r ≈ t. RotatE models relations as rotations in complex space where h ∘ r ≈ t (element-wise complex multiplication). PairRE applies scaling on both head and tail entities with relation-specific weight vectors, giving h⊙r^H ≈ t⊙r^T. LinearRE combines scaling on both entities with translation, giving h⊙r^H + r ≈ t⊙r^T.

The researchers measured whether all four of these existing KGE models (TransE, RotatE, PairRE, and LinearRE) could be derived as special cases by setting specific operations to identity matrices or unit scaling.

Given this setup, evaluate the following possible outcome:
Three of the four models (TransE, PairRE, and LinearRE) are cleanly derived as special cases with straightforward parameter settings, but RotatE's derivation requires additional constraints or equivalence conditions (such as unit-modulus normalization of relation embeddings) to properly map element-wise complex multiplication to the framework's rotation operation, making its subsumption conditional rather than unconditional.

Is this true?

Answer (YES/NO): NO